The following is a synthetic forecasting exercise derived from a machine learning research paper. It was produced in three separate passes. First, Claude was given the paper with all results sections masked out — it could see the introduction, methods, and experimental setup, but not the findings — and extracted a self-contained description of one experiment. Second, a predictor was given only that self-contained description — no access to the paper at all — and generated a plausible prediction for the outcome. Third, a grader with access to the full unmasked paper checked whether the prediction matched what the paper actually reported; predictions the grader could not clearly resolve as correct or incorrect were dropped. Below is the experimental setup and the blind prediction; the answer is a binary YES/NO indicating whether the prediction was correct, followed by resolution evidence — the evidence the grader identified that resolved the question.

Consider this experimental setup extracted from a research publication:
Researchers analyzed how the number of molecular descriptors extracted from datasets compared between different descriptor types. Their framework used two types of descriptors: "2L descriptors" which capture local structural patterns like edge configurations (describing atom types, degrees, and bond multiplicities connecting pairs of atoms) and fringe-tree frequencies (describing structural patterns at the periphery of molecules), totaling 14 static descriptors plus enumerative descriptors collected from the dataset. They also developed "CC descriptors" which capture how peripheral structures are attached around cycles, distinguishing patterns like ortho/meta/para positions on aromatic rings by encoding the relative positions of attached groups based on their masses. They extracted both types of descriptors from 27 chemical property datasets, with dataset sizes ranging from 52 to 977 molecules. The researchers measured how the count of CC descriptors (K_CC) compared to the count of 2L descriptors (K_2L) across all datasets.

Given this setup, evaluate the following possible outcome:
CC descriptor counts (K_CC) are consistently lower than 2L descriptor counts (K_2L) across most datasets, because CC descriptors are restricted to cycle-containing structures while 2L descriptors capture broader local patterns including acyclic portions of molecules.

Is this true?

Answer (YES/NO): YES